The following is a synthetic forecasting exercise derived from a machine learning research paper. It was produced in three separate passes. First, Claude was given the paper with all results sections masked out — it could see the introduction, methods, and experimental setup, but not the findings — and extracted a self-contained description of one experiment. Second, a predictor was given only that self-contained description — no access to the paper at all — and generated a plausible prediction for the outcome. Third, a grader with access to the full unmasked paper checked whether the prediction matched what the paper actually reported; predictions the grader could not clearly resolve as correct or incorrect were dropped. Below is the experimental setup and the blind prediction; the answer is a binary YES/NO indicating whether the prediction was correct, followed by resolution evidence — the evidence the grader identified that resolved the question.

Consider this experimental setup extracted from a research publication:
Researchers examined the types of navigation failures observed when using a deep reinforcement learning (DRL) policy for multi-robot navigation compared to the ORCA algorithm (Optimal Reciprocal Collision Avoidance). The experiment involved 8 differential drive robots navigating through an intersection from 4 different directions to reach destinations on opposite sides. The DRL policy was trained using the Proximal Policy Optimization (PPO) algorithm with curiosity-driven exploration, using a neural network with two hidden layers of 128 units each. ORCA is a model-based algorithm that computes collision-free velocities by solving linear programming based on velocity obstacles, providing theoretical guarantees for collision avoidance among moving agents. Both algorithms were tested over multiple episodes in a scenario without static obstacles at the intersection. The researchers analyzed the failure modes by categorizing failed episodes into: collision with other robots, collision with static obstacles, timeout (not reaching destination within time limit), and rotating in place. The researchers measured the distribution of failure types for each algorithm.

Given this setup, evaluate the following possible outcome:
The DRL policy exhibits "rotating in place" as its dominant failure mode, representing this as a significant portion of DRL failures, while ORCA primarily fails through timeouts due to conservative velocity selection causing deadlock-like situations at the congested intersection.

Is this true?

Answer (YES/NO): NO